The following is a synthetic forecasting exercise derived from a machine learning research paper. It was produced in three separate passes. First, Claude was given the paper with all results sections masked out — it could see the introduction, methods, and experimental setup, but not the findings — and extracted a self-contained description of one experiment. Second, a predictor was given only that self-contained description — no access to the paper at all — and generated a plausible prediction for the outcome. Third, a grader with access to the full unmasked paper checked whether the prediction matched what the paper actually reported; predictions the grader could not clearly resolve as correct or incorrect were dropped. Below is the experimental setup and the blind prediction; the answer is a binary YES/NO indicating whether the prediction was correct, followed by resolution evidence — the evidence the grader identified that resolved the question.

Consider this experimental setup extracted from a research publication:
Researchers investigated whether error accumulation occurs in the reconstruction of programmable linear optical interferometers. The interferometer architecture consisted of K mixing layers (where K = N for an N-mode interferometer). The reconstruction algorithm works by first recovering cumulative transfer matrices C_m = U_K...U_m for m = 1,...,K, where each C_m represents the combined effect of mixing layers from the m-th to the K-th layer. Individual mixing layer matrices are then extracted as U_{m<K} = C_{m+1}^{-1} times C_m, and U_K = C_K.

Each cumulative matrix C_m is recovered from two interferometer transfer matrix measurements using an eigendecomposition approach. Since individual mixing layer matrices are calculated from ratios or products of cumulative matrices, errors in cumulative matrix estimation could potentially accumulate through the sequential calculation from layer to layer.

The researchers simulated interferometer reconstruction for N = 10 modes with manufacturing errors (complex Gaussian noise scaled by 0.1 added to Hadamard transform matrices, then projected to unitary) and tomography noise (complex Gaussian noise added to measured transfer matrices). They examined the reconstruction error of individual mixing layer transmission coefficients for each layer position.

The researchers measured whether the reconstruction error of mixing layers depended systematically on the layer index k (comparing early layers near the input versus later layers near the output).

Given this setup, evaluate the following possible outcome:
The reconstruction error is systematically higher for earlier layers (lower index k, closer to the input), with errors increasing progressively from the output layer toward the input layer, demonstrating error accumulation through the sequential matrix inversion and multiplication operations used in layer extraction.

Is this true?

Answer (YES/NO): NO